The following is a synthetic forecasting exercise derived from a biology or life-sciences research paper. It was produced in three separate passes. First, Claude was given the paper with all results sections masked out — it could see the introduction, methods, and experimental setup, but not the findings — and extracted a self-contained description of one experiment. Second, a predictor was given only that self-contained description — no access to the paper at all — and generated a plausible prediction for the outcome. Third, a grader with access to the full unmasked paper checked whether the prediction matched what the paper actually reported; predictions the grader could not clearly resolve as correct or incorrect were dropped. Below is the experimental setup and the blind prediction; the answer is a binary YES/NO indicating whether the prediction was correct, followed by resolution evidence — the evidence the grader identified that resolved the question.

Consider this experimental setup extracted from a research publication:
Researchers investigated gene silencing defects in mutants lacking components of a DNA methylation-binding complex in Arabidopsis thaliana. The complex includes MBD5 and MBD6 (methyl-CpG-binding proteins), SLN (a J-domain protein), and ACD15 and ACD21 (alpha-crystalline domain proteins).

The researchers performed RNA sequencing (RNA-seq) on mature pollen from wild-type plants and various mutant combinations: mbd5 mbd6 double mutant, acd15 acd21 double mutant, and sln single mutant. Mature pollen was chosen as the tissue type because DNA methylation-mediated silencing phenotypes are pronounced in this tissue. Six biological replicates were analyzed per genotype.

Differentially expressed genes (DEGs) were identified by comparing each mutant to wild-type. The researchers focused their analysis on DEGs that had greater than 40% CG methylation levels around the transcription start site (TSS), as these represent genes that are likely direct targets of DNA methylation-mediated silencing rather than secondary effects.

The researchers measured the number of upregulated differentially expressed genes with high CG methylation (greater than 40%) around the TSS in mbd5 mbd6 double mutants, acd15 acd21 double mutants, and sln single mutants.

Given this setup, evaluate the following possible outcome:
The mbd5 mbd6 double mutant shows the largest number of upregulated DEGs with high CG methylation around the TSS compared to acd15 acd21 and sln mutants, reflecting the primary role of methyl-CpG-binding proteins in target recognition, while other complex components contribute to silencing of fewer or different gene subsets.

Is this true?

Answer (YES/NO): NO